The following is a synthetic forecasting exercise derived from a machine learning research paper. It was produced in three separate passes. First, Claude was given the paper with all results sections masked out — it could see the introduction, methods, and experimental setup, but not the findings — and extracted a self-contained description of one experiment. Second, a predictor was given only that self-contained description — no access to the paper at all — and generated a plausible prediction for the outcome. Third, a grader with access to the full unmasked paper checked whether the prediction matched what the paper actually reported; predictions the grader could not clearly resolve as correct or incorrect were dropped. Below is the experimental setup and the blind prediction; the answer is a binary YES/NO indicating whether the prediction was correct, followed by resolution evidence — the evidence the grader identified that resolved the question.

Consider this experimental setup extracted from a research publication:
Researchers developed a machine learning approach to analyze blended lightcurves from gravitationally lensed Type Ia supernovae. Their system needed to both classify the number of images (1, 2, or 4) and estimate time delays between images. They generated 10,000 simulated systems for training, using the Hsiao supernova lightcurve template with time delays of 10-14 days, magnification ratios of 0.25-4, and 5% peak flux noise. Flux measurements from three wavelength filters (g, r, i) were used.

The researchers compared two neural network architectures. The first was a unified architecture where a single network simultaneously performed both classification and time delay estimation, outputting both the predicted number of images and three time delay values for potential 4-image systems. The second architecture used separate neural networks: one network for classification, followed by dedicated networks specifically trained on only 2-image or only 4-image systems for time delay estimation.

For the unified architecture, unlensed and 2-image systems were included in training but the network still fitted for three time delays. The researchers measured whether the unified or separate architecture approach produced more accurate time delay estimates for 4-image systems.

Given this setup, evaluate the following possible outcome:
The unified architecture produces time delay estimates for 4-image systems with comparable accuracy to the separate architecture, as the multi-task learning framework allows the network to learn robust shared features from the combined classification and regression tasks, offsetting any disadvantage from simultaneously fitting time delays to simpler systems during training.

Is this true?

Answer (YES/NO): NO